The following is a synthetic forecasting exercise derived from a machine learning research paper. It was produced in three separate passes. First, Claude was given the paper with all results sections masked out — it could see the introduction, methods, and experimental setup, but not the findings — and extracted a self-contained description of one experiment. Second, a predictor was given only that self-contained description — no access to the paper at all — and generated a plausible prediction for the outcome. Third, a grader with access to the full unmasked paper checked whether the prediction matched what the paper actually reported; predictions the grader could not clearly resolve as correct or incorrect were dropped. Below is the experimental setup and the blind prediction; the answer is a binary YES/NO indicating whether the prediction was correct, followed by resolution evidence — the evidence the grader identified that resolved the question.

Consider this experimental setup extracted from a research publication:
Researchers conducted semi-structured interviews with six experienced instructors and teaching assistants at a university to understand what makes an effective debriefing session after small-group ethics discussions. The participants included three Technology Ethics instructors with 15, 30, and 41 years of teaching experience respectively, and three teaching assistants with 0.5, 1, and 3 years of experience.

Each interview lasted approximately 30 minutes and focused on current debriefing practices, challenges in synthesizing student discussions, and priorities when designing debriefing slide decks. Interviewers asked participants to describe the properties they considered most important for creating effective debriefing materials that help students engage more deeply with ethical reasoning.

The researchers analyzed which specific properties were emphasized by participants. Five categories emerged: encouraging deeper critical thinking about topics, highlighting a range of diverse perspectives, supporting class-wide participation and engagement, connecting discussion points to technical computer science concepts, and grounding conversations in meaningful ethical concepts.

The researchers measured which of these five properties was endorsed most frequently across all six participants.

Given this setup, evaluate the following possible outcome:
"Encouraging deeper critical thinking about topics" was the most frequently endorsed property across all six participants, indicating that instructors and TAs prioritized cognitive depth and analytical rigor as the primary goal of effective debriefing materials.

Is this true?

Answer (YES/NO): NO